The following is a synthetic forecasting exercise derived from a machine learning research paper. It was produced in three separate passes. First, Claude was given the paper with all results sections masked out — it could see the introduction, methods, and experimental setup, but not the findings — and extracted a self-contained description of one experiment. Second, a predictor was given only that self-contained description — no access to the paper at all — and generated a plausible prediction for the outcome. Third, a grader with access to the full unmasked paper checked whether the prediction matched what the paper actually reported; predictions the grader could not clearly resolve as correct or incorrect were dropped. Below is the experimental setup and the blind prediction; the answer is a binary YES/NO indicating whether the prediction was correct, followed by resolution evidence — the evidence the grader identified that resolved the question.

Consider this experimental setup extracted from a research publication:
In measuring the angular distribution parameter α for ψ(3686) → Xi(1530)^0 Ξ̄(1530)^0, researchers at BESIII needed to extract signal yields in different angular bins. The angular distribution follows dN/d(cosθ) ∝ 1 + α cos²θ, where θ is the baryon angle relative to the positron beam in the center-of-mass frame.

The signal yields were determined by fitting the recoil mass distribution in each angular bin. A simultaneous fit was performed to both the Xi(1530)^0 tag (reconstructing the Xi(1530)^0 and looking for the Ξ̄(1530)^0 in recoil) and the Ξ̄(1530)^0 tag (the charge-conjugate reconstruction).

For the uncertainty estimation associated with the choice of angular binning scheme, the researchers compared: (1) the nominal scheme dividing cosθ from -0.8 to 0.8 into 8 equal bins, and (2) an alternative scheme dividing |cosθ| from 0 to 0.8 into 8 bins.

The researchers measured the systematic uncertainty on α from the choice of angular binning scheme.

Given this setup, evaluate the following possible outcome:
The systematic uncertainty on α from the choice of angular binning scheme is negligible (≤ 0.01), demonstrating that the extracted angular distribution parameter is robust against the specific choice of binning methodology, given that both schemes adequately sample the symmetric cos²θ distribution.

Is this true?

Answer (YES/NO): NO